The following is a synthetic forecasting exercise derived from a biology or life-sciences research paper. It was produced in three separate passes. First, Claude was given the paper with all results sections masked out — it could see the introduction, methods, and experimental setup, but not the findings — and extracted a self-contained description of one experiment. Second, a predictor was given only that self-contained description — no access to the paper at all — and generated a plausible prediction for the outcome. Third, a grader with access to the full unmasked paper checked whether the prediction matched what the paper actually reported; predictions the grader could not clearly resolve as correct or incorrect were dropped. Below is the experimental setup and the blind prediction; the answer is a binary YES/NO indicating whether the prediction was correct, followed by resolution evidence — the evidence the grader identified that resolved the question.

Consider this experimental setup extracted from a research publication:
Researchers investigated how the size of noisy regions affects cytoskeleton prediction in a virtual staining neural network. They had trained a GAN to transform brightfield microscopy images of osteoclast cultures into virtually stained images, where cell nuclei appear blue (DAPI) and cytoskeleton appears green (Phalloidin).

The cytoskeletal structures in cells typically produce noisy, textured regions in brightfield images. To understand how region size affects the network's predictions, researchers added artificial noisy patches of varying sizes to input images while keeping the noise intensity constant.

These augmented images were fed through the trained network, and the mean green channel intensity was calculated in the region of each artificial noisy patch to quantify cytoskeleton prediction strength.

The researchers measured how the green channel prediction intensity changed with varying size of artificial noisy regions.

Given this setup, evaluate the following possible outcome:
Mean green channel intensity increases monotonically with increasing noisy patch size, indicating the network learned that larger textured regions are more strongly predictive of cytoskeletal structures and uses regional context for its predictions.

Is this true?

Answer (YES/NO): YES